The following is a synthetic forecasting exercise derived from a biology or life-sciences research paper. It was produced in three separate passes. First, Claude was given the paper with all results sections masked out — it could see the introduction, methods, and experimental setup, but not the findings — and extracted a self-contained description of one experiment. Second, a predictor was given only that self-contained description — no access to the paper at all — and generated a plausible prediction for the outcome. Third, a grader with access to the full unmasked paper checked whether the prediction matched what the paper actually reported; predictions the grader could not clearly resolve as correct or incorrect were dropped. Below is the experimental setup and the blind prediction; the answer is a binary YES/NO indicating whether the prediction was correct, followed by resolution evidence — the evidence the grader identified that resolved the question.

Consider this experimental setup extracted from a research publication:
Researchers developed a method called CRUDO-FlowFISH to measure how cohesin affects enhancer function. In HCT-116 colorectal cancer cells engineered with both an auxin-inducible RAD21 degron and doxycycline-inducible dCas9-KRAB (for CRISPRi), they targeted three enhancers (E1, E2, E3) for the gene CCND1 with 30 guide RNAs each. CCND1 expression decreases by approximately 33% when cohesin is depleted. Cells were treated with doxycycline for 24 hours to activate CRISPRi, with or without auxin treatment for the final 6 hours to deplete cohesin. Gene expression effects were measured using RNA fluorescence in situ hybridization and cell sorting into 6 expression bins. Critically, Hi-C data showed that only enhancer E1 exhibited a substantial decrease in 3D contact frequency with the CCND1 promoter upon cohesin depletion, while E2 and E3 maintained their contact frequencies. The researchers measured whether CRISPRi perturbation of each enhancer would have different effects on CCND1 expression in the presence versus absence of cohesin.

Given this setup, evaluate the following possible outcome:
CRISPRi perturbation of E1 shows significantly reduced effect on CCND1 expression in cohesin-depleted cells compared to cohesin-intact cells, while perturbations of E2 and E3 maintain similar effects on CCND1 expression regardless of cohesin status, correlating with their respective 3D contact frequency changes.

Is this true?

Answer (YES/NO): YES